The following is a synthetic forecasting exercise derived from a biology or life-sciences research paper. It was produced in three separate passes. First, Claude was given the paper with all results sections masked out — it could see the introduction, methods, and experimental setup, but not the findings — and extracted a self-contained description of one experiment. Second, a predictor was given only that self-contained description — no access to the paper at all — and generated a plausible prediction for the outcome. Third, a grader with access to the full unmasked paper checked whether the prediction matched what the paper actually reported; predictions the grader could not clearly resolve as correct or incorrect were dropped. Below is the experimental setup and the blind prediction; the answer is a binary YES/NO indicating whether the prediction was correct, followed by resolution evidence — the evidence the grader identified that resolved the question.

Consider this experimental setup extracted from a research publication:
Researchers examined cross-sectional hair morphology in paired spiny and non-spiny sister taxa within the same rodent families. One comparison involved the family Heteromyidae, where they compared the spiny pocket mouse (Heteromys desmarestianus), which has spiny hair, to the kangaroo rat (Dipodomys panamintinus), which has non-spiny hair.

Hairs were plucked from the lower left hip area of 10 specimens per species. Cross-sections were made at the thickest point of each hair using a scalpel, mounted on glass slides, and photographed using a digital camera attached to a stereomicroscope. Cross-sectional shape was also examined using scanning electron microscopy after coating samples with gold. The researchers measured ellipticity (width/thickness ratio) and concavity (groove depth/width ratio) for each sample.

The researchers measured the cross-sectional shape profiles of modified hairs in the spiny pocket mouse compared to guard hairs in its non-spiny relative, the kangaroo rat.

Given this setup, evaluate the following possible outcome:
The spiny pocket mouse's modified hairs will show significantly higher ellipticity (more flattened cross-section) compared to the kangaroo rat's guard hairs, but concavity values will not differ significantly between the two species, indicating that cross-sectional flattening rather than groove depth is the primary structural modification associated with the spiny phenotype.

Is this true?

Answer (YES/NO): NO